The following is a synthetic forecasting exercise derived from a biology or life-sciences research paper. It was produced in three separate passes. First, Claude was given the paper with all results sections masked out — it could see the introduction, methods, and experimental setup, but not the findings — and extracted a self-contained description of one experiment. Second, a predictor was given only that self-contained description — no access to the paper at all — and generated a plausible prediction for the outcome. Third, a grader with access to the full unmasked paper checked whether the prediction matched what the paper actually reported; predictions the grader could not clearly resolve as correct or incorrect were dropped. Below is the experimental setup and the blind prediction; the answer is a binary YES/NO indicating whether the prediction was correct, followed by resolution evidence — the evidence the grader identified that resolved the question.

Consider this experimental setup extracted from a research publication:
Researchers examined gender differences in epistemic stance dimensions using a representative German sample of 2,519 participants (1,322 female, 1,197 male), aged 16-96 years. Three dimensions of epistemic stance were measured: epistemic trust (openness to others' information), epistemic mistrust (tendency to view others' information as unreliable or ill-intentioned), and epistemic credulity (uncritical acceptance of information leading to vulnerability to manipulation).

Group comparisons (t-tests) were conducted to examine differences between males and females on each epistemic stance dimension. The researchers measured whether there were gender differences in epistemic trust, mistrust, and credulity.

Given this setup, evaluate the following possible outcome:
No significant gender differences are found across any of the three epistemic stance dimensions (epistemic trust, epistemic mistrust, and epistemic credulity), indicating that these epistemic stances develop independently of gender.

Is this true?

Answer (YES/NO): NO